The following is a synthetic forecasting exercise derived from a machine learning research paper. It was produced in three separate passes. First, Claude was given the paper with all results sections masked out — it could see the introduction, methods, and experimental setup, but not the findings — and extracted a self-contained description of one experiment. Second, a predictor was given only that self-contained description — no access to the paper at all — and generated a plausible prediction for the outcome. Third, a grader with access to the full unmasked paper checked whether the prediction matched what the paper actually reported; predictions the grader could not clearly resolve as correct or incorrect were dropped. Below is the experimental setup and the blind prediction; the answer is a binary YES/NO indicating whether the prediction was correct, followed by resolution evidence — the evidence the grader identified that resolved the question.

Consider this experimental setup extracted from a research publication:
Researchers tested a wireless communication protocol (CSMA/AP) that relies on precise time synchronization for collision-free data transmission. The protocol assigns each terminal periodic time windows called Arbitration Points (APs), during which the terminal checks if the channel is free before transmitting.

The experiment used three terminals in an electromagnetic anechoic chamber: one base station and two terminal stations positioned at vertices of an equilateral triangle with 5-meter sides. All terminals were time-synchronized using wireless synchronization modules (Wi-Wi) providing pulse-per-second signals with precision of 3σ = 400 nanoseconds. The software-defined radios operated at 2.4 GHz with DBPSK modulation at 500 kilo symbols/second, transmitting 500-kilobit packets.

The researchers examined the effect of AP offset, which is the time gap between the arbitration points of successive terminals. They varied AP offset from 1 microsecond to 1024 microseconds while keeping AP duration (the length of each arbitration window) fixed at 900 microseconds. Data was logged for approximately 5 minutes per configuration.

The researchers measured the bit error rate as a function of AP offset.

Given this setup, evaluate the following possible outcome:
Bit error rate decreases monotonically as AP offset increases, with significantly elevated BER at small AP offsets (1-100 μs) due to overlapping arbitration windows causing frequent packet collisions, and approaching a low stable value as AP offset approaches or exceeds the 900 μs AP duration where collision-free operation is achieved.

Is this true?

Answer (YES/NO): NO